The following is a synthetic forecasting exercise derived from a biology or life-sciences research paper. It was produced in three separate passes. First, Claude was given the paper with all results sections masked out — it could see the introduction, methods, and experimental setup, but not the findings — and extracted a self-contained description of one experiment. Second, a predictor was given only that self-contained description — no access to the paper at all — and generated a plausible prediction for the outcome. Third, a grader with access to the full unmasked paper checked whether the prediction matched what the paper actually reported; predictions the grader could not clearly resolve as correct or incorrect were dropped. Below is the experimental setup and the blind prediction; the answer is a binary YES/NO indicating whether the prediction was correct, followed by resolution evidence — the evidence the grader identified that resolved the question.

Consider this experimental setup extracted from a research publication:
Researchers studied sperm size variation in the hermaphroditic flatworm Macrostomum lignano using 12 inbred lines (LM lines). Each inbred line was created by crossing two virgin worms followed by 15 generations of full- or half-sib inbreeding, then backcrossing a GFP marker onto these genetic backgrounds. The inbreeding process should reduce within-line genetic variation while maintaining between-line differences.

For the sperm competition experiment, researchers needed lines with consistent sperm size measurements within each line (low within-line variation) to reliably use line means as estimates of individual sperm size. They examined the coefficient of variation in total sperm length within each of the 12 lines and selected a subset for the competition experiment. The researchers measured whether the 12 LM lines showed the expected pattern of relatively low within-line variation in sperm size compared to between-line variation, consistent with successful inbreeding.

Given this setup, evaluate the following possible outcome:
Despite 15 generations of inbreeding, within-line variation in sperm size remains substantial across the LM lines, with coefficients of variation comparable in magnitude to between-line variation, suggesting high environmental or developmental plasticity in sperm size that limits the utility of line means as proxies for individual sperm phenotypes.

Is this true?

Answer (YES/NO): NO